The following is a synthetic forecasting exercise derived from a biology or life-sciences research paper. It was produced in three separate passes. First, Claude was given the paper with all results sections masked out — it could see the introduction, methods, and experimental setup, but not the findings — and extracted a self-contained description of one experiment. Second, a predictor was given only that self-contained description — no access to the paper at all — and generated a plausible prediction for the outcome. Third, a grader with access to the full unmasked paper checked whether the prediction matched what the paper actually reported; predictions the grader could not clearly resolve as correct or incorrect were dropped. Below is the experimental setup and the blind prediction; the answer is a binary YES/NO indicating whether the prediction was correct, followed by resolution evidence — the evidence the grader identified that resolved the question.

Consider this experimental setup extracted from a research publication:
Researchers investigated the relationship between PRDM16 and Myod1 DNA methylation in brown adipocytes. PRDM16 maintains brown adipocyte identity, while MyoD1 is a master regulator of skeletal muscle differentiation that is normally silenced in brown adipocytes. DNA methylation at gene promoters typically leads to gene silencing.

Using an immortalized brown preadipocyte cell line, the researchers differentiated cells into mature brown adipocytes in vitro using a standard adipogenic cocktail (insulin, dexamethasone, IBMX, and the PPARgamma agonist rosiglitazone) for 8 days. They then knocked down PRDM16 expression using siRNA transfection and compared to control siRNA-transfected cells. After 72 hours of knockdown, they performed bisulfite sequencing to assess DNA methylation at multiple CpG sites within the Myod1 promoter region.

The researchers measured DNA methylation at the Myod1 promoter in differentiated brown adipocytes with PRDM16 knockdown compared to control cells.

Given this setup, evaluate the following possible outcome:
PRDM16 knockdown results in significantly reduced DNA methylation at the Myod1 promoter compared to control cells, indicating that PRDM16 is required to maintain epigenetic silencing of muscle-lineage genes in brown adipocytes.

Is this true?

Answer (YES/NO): YES